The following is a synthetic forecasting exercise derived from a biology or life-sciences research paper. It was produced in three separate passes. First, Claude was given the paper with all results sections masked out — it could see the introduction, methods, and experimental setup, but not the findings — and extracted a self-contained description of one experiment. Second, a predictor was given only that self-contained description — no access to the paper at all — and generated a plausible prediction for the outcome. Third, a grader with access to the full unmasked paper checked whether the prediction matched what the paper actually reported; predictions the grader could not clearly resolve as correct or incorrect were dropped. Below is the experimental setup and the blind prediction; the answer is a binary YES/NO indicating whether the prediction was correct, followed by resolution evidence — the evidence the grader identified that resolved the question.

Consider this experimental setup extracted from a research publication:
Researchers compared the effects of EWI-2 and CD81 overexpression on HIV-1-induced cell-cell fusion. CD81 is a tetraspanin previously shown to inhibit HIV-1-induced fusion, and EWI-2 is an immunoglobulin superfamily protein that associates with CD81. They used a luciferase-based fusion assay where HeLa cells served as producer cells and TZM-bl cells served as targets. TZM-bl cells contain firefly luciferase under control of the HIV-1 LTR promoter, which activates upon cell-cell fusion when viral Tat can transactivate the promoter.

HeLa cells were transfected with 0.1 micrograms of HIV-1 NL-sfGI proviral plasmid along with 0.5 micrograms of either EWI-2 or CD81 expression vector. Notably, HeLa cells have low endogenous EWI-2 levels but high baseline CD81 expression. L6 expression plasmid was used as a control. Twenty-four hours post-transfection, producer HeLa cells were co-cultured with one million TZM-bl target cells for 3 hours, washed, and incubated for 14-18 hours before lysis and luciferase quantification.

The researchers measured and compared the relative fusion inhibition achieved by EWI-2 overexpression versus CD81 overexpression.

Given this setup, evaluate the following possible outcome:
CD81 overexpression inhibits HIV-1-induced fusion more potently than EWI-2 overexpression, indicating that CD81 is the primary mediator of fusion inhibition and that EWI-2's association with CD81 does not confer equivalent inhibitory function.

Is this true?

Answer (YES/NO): YES